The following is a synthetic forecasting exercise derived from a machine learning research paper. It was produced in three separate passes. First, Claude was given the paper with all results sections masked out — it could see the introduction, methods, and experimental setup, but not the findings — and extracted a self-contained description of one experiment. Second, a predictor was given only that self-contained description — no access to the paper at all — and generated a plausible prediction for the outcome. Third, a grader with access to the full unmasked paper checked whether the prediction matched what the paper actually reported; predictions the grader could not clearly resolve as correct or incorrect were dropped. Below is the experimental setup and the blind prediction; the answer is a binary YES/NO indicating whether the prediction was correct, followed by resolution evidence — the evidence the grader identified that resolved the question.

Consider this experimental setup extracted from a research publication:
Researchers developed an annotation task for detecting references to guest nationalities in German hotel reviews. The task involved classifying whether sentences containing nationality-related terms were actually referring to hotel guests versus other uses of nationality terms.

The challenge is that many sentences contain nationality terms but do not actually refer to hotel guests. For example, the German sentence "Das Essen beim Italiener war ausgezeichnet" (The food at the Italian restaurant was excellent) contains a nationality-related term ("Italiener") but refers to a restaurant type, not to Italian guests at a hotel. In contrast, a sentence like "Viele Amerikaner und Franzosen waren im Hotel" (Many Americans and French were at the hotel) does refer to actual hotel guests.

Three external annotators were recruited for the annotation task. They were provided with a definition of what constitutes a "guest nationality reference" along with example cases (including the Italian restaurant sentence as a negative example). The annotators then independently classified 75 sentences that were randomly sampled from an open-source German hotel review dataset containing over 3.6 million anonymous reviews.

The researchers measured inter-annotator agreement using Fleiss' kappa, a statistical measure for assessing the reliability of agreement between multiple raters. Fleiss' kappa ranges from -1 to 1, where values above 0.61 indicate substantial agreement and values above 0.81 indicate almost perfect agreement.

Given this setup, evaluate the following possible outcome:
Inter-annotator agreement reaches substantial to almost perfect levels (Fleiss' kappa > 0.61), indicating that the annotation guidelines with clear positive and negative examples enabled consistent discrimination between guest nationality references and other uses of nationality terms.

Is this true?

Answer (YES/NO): YES